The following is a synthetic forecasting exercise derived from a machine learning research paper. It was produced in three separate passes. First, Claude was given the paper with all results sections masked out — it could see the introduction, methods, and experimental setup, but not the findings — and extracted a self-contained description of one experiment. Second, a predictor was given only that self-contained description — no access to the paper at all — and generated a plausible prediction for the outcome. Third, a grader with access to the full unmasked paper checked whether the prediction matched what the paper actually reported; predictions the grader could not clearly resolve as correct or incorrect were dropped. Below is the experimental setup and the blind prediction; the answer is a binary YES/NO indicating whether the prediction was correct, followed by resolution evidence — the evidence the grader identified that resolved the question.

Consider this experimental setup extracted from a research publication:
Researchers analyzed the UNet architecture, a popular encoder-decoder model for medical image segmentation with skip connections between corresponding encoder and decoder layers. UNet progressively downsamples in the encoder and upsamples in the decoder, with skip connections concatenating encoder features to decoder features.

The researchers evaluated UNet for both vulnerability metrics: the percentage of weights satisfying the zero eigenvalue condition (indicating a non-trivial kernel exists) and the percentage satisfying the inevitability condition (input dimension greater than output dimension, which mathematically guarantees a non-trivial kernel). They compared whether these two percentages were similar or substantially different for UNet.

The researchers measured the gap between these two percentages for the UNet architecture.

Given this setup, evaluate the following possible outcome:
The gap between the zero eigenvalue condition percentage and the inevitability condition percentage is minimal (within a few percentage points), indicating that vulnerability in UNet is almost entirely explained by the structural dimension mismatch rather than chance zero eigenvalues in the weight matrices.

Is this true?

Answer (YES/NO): YES